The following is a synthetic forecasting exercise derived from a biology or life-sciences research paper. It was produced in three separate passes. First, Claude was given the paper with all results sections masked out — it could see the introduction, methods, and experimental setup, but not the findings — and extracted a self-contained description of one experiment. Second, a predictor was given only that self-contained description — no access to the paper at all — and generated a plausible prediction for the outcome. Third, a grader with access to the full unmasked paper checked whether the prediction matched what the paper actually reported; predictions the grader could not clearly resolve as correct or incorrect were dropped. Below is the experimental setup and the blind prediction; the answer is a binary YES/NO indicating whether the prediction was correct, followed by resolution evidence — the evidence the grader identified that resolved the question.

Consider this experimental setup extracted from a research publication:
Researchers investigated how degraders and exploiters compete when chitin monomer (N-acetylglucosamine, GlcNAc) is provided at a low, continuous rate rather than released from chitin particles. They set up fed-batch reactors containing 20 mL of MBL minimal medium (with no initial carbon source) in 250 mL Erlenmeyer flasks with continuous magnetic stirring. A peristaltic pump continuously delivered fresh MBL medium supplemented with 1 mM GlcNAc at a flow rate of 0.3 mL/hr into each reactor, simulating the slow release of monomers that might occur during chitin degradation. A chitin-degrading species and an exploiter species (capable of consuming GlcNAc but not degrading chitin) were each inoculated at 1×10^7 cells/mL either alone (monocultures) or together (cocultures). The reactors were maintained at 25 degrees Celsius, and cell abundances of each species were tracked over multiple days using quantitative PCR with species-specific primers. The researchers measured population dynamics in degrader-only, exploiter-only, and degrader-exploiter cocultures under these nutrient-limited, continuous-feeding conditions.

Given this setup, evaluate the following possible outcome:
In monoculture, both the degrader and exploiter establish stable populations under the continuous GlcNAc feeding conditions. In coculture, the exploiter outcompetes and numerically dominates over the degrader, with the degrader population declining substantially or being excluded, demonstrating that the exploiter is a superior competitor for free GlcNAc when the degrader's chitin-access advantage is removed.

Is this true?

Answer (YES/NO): NO